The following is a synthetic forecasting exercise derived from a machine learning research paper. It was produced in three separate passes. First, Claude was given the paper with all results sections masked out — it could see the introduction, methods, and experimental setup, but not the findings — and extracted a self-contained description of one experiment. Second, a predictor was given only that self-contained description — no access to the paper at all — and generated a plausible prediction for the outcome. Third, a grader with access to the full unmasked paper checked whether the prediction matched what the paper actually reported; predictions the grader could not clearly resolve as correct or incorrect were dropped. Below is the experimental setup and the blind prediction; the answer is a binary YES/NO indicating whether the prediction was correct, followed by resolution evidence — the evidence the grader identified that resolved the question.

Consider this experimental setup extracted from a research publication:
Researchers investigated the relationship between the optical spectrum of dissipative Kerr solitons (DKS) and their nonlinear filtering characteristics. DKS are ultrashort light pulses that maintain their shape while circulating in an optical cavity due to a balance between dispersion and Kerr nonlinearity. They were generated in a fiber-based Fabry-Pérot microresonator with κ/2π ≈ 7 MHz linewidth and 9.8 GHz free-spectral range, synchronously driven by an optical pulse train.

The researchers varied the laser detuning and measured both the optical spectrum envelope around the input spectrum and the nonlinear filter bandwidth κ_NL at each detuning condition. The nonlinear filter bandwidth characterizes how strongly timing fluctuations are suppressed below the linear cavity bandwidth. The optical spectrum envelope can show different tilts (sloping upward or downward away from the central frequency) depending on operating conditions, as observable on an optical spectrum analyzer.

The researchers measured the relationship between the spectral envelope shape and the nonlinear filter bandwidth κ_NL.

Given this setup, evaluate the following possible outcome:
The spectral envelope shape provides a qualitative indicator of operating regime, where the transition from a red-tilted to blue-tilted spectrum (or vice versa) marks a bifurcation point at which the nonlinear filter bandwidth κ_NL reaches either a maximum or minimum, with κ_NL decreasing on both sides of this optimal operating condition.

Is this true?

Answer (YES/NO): NO